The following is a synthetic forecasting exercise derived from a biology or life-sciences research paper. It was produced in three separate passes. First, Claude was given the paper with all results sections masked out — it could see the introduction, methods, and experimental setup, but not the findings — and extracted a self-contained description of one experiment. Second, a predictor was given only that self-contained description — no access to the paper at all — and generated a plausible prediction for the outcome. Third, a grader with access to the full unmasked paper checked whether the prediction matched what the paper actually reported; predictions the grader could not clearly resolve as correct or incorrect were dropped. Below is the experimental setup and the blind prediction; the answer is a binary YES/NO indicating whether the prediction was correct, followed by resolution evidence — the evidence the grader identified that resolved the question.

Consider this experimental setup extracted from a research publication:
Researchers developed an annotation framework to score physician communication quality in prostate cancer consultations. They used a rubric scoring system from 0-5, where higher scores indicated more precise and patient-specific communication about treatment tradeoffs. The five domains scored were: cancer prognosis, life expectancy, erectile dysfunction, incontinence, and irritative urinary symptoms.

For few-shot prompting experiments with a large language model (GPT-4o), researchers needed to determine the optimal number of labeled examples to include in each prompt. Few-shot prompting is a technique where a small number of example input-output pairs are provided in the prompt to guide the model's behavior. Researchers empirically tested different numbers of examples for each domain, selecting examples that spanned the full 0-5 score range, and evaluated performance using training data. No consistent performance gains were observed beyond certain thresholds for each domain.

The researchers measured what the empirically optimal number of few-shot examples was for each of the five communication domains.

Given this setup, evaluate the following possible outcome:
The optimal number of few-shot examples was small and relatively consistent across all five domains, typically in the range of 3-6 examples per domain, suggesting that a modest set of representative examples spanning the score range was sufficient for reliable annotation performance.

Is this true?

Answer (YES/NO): NO